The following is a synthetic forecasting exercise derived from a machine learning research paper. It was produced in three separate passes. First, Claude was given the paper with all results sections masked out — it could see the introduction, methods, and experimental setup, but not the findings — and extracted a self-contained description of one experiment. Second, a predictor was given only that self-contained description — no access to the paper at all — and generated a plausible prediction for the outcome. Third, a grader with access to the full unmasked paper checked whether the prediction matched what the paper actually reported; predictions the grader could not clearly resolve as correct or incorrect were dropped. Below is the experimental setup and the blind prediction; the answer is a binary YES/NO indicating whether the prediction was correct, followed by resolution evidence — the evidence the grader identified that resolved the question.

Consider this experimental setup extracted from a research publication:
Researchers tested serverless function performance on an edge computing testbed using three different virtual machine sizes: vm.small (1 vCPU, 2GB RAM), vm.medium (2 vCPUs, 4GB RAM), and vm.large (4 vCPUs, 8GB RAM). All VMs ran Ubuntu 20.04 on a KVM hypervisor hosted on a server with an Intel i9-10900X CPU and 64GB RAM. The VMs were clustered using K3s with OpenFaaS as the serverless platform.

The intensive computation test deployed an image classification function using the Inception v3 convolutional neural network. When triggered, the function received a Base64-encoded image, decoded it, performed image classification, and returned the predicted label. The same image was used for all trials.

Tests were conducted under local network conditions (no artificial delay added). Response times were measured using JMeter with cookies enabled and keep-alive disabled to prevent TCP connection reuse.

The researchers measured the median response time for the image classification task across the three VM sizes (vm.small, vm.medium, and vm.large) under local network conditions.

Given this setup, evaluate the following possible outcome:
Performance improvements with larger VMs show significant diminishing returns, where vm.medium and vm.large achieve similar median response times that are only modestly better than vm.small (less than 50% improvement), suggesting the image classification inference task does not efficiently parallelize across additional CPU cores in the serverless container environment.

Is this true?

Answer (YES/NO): NO